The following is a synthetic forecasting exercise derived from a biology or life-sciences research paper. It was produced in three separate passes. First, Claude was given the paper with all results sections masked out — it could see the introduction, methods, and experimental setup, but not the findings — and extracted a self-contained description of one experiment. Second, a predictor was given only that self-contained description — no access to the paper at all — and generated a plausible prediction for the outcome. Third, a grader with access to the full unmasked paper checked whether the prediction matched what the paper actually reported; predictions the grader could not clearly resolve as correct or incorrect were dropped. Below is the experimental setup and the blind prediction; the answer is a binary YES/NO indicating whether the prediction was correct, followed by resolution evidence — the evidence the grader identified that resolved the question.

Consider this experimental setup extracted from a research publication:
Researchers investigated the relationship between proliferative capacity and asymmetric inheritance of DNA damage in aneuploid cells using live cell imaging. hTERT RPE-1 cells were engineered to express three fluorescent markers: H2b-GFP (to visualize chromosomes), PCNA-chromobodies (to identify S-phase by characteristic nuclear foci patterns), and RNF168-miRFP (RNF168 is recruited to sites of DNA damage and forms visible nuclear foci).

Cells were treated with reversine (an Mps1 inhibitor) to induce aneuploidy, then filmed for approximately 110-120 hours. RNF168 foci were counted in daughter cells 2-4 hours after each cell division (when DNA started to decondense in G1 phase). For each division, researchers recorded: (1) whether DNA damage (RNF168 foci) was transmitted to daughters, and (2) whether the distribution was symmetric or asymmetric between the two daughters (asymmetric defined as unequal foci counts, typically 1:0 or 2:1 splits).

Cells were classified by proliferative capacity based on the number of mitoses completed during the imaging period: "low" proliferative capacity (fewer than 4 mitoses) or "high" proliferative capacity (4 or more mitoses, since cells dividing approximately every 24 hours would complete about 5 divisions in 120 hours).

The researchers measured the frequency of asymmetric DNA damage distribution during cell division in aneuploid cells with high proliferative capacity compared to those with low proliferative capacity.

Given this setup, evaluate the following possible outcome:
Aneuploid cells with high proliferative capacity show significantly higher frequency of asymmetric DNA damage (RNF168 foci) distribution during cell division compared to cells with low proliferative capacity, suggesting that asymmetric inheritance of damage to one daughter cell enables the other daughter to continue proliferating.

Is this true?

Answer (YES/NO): NO